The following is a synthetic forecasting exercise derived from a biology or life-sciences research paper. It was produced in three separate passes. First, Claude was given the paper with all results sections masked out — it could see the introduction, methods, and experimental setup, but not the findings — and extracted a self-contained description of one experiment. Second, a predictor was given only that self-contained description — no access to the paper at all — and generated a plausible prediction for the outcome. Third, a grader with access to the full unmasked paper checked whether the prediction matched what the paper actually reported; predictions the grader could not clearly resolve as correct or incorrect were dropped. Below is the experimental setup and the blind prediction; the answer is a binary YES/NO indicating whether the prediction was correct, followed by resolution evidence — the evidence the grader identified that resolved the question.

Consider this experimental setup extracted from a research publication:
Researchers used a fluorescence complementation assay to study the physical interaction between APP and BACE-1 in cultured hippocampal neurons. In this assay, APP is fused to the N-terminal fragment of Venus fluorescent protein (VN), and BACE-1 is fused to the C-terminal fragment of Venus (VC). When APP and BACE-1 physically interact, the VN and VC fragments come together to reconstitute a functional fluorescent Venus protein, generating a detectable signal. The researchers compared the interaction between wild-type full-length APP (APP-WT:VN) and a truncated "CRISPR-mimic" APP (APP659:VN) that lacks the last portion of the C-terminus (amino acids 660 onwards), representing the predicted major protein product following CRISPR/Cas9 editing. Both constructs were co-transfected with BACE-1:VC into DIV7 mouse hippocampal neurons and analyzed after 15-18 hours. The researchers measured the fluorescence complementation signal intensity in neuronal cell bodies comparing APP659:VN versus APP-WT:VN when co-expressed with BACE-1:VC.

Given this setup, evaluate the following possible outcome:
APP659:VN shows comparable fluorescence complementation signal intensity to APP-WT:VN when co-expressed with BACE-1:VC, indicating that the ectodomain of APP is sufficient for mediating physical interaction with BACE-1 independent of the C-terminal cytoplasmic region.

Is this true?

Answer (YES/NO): NO